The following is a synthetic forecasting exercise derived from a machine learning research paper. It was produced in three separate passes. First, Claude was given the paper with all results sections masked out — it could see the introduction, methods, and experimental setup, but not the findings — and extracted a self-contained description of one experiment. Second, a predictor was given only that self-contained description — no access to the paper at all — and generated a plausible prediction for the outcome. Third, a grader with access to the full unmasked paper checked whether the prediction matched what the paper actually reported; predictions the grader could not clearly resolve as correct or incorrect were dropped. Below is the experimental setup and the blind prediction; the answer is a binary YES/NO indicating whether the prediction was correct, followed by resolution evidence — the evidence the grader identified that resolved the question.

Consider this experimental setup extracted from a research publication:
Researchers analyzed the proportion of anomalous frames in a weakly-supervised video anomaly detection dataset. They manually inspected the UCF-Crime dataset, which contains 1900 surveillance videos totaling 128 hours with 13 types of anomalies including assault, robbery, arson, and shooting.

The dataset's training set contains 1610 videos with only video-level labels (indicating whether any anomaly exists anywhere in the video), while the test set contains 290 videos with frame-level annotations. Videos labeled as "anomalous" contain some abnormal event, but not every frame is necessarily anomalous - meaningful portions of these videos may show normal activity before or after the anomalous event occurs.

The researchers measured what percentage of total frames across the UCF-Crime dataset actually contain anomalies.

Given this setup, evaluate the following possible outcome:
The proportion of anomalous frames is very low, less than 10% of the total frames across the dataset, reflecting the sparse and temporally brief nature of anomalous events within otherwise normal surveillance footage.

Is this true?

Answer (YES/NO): YES